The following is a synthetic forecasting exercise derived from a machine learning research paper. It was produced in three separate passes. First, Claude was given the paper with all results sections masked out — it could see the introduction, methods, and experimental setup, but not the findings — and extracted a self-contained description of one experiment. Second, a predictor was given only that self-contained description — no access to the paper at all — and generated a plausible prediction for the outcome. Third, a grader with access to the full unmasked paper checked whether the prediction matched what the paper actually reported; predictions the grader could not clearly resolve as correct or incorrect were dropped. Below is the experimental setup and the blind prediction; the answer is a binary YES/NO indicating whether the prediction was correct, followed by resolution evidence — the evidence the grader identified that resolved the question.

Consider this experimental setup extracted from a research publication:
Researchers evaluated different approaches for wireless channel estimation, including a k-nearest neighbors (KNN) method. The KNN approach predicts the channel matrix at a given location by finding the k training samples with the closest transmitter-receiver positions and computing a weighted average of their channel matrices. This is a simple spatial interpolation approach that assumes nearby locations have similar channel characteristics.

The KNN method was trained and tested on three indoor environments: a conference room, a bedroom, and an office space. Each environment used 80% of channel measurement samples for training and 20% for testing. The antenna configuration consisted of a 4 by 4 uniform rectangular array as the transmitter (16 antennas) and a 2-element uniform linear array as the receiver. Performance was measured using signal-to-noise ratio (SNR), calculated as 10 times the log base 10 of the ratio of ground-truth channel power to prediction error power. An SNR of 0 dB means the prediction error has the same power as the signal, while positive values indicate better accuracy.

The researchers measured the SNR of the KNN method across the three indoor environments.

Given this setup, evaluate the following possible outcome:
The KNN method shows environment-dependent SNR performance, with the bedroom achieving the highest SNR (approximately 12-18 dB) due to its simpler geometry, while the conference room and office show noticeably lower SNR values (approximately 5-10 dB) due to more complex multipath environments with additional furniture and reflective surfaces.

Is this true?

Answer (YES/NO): NO